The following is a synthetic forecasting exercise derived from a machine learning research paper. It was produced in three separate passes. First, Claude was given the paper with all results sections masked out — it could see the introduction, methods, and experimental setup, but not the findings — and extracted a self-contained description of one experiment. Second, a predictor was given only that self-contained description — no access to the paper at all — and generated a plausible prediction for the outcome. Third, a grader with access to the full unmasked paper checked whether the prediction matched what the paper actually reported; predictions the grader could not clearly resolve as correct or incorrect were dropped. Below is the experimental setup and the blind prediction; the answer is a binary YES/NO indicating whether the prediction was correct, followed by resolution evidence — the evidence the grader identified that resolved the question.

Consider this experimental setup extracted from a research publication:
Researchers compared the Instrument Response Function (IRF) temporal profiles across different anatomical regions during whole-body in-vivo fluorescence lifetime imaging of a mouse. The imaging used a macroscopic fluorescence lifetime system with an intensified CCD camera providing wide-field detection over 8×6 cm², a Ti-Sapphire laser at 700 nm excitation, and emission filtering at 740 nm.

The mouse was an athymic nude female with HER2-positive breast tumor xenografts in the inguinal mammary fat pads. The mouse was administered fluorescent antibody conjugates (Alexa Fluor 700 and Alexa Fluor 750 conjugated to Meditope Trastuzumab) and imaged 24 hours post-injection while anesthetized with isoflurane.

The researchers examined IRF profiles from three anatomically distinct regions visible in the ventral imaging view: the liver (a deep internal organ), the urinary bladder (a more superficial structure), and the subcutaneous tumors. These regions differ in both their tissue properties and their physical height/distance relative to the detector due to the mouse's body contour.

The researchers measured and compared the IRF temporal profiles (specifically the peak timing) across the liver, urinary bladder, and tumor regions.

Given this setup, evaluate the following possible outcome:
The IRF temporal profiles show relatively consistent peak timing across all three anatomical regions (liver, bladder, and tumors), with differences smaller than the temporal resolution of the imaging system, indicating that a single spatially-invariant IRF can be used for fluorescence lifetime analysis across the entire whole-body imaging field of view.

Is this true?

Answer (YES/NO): NO